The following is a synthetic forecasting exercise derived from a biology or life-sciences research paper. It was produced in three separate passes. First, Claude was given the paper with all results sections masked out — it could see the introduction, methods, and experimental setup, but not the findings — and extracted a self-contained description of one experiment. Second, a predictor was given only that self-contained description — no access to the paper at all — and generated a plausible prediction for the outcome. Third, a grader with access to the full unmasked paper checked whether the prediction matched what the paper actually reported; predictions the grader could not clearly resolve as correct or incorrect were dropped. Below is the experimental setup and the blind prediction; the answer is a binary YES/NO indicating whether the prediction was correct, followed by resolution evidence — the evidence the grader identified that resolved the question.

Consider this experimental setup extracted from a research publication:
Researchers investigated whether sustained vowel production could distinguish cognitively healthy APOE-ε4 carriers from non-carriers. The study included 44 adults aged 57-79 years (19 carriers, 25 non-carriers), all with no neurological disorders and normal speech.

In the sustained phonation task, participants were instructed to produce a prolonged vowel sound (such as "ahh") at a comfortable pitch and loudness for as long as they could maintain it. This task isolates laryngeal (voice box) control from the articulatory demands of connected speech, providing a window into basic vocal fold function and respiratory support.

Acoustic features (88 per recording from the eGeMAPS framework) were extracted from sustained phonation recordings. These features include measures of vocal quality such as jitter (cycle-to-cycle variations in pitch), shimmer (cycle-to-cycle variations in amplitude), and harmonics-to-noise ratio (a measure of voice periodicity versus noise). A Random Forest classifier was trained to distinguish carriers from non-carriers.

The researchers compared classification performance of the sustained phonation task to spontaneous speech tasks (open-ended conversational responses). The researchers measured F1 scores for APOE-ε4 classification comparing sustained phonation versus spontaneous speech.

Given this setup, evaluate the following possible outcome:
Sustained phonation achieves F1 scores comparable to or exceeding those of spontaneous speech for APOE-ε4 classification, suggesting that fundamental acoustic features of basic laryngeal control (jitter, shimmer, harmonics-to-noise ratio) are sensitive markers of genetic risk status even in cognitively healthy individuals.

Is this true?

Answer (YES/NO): NO